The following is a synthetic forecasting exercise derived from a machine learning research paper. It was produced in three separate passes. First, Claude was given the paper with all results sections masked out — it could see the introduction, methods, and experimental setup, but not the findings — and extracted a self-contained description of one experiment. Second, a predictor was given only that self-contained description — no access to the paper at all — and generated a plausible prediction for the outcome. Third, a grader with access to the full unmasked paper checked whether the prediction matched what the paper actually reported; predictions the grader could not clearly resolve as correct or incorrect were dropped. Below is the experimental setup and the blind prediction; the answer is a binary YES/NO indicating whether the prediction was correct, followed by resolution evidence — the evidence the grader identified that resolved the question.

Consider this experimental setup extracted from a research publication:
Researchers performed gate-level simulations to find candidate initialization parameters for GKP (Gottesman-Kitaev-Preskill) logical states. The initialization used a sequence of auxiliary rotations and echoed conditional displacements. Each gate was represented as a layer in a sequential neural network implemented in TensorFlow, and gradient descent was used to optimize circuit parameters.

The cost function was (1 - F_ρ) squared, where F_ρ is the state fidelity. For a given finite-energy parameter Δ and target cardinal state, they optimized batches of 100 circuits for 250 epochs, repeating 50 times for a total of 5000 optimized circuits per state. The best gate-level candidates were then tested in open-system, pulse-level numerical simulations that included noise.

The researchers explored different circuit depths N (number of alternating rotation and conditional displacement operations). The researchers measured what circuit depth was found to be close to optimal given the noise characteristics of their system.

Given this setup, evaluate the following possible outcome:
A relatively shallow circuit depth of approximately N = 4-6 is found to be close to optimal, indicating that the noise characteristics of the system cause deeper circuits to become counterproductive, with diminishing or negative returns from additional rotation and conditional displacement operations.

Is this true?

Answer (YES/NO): NO